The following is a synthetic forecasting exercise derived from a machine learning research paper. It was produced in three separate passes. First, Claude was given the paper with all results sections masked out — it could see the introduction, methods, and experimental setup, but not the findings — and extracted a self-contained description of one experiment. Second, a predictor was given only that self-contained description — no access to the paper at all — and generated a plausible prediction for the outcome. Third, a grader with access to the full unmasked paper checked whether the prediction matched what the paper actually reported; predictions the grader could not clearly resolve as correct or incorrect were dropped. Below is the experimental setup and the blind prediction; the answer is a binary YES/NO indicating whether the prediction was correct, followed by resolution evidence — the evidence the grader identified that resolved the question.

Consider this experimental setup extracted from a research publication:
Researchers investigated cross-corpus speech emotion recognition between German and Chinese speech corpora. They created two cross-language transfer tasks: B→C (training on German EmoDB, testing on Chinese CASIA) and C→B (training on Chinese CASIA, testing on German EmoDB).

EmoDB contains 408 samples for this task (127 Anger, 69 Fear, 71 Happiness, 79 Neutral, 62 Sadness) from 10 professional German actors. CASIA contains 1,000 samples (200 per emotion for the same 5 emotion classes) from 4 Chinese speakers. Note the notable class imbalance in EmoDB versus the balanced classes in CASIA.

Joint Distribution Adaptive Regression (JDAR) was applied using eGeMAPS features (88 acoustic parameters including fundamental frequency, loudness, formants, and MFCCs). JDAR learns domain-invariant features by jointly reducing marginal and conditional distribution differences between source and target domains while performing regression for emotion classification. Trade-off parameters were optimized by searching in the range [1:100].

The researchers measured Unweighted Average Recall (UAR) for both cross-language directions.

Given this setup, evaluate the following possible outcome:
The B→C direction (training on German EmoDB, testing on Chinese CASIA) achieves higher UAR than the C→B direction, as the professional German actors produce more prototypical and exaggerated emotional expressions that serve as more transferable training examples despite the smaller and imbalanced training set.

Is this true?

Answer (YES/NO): NO